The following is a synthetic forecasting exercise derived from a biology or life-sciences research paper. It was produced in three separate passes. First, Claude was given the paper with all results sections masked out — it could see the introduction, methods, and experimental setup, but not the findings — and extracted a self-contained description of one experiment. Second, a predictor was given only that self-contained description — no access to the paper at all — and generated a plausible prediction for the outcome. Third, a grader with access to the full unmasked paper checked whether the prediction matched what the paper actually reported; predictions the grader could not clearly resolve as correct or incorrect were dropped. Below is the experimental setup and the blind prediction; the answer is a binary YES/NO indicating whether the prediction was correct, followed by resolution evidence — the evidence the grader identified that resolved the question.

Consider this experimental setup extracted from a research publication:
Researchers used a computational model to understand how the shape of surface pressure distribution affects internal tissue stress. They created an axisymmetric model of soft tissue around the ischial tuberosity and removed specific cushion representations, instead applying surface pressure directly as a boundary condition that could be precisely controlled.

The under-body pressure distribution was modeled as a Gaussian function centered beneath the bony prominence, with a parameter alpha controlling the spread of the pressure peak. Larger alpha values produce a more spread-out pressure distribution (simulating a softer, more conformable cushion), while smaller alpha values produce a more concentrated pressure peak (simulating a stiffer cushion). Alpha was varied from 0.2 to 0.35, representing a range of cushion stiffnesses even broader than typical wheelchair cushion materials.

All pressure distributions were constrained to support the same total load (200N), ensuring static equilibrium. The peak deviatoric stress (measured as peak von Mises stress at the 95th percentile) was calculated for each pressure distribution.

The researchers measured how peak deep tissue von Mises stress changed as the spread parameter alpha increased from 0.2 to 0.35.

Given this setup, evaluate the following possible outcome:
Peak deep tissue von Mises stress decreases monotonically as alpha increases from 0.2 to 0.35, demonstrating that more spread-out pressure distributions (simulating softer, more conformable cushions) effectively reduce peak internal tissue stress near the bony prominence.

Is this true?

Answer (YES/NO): NO